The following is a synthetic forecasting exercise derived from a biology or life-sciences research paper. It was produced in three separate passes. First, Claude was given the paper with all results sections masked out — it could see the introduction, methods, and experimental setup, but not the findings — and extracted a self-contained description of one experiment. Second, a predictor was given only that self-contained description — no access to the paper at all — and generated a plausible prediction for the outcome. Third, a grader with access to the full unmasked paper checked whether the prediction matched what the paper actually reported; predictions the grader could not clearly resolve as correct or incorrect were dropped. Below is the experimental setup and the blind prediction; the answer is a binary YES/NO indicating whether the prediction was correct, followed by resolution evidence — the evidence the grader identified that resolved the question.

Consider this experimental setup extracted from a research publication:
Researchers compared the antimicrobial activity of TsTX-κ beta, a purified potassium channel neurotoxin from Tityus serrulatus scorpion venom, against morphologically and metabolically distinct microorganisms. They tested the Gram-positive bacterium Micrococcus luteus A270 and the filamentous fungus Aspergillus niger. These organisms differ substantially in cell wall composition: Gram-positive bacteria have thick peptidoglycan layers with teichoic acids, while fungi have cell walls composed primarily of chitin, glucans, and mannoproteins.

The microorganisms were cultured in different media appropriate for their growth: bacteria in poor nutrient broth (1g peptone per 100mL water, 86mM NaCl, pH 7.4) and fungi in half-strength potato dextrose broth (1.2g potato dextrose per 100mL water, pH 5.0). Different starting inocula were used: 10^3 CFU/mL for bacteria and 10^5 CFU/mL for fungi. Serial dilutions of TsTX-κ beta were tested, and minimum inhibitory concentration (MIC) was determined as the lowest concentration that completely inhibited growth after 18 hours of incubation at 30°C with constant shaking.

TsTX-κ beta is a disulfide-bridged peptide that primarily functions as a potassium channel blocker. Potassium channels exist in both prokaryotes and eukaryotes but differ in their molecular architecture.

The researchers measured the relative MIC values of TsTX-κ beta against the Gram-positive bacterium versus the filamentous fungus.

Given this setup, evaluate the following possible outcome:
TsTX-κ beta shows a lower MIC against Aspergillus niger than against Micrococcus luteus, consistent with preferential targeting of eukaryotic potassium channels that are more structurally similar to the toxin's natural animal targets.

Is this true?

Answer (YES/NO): NO